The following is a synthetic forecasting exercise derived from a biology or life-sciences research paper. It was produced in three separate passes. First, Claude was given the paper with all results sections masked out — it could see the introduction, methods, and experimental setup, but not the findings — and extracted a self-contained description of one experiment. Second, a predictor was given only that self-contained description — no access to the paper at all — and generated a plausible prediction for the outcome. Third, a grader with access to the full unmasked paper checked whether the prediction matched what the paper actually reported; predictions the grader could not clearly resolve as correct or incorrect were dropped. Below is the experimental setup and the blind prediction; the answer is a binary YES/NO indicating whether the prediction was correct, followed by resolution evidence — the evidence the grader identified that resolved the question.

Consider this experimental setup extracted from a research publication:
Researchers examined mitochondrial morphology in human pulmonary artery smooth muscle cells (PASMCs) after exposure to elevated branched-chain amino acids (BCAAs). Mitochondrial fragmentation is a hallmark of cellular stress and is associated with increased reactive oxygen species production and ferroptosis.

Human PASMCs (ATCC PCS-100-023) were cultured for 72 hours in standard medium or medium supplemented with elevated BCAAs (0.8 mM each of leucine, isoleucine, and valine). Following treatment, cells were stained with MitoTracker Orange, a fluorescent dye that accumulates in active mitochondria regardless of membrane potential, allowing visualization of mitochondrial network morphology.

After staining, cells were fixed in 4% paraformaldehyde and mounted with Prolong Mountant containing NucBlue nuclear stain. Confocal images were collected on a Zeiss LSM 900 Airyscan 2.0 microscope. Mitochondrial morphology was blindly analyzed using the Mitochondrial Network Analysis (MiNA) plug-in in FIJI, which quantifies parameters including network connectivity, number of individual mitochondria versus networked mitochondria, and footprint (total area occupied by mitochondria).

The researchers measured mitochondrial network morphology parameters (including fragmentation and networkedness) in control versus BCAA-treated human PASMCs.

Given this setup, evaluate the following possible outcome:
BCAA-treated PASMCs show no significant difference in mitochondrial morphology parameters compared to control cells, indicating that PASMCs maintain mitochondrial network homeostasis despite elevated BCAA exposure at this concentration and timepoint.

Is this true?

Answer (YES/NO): NO